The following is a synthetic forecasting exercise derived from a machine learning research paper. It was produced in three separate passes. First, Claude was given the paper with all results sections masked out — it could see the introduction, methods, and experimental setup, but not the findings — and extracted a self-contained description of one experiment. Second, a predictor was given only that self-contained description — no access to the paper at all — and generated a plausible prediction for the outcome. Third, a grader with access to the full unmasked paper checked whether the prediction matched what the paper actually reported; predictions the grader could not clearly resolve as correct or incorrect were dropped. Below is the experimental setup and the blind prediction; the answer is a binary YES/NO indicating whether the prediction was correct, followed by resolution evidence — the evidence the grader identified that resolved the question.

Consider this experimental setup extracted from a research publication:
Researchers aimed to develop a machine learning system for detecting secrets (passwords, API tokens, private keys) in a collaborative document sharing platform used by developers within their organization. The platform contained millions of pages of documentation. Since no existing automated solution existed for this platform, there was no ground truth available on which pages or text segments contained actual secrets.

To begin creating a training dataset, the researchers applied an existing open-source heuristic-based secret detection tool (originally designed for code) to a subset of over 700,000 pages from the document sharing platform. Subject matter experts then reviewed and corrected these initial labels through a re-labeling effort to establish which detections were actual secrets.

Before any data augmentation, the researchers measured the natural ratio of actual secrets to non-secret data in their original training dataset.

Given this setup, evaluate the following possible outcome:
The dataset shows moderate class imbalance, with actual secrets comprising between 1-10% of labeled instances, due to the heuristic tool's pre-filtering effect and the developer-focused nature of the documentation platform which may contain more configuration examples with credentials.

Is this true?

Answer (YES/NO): NO